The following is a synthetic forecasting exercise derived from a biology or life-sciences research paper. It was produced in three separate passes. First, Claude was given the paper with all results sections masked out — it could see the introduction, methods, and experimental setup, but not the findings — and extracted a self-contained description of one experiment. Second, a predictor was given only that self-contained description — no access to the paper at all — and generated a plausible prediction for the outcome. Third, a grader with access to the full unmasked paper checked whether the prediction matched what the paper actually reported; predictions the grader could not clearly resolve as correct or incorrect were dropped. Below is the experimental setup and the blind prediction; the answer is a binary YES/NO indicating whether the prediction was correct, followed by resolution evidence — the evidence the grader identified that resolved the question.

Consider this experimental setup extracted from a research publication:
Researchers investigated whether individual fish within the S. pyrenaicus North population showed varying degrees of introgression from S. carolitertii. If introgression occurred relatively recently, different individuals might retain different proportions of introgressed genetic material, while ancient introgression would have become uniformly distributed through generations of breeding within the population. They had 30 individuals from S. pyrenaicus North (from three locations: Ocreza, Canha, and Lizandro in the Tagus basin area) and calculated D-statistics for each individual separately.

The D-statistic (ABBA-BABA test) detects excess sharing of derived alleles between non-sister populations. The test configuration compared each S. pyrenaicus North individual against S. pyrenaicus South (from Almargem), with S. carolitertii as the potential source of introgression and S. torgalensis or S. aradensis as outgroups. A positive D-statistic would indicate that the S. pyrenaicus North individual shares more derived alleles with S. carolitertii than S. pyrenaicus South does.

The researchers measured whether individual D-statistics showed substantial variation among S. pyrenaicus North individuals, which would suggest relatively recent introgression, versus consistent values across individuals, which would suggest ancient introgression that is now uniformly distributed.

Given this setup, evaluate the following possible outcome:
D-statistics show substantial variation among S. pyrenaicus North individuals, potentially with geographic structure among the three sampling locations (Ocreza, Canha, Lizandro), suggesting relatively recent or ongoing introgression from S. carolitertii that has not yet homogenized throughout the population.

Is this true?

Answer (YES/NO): NO